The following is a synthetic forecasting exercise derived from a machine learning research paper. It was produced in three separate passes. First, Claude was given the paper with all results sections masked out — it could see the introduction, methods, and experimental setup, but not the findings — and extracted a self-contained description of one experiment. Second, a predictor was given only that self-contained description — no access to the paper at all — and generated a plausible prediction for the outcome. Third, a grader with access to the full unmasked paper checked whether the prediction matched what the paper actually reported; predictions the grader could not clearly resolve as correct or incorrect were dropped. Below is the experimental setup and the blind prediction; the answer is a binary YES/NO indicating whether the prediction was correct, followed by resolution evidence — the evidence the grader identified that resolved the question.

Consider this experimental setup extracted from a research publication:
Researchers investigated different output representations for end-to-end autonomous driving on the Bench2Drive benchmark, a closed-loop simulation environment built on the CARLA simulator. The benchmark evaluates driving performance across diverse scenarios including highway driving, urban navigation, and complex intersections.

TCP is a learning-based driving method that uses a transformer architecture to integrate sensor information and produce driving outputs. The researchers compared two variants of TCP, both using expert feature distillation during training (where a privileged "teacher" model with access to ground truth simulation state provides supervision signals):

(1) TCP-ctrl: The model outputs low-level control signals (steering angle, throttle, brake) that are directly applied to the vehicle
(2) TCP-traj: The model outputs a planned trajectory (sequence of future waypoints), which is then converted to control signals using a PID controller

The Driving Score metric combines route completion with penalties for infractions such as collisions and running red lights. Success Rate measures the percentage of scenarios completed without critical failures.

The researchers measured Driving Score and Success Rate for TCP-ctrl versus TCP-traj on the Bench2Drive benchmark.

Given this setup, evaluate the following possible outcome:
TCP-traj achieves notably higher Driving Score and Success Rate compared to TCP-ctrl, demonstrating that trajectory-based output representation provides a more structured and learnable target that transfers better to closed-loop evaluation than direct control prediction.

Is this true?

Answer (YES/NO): YES